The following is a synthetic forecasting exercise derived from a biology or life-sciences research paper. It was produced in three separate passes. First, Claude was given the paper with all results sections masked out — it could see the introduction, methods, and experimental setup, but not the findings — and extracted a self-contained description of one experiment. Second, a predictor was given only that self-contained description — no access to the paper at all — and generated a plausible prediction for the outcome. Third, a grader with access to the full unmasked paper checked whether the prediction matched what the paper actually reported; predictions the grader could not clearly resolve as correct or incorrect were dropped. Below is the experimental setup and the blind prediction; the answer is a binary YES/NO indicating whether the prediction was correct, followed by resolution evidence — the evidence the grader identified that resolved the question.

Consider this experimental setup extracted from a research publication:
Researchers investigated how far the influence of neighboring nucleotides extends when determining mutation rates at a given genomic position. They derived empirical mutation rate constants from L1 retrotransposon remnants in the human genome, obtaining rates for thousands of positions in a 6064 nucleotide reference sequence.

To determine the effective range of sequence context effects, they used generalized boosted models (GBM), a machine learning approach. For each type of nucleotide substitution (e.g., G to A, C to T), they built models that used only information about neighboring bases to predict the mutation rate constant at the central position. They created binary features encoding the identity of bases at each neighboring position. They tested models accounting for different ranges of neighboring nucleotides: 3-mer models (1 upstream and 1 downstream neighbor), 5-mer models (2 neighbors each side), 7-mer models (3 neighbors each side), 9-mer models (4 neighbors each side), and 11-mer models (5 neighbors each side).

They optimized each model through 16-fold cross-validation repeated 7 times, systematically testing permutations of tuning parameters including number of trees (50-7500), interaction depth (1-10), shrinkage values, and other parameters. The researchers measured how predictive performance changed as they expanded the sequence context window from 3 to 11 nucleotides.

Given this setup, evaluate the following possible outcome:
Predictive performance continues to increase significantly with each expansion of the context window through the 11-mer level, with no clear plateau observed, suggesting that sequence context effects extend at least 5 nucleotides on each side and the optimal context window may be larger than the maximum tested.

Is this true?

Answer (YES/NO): NO